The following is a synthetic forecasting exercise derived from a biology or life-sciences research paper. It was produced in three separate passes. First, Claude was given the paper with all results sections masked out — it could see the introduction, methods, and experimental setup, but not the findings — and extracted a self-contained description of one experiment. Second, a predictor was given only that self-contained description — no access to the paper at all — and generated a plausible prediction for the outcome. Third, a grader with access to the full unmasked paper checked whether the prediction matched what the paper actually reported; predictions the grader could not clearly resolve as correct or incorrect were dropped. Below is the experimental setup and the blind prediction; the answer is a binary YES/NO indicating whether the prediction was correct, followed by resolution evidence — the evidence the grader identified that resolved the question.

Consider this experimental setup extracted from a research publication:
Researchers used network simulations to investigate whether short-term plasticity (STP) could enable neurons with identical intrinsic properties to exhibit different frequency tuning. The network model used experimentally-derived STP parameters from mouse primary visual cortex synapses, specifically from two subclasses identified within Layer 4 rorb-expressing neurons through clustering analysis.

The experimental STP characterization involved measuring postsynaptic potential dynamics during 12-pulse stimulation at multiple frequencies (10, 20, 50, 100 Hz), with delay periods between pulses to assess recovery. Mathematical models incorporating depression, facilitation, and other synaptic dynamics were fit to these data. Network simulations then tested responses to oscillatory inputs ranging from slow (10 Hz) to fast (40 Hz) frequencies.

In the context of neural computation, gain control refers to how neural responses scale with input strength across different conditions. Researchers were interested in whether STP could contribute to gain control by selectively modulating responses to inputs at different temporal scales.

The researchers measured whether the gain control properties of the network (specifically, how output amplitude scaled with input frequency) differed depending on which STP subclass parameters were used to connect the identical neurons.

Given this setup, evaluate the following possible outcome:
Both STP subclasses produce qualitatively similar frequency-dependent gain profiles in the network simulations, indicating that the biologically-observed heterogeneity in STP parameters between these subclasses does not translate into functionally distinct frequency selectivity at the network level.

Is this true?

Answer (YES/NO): NO